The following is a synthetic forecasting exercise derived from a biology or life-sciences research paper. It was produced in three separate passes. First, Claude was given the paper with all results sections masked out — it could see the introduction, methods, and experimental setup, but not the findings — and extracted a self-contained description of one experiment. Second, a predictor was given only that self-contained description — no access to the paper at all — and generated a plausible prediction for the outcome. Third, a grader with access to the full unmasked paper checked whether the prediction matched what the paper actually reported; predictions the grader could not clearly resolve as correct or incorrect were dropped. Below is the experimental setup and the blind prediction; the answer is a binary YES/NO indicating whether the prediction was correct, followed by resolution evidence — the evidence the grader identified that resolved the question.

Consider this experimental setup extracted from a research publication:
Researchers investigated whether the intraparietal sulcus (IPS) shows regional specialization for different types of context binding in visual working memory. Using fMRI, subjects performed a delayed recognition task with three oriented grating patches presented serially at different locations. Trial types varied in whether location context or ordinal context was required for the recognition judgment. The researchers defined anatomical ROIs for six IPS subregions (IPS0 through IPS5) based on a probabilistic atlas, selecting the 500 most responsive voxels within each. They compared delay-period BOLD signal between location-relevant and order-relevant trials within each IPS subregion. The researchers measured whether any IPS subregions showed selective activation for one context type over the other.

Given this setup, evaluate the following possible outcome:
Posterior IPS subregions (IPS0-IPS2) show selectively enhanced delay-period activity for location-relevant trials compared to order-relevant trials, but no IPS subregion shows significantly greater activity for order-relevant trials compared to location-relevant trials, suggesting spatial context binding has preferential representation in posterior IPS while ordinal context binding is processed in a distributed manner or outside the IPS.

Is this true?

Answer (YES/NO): NO